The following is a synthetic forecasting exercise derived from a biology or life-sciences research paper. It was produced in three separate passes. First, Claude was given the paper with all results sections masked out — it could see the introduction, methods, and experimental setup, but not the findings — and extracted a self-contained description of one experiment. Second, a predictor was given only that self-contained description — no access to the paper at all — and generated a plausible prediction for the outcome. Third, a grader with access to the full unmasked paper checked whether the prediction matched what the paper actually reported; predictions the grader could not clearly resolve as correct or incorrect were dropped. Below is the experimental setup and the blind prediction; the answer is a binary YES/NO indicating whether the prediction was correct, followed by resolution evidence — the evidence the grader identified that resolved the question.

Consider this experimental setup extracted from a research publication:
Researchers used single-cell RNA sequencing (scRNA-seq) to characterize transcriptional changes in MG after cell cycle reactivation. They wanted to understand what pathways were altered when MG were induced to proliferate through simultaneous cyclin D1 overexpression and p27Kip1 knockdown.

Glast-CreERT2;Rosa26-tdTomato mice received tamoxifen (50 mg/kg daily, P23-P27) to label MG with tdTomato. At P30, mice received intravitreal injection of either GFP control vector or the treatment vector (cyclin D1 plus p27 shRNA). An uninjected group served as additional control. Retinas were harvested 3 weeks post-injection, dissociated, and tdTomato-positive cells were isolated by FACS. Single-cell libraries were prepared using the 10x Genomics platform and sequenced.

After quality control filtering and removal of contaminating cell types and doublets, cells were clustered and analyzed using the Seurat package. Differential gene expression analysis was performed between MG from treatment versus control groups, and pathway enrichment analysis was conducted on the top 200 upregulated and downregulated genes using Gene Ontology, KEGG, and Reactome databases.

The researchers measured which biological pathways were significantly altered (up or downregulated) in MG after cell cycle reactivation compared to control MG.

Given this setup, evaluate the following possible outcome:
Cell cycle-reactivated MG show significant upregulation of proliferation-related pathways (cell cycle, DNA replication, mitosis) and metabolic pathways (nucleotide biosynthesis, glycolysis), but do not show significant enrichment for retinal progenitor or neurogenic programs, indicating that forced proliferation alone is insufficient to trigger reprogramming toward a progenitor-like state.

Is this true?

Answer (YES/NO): NO